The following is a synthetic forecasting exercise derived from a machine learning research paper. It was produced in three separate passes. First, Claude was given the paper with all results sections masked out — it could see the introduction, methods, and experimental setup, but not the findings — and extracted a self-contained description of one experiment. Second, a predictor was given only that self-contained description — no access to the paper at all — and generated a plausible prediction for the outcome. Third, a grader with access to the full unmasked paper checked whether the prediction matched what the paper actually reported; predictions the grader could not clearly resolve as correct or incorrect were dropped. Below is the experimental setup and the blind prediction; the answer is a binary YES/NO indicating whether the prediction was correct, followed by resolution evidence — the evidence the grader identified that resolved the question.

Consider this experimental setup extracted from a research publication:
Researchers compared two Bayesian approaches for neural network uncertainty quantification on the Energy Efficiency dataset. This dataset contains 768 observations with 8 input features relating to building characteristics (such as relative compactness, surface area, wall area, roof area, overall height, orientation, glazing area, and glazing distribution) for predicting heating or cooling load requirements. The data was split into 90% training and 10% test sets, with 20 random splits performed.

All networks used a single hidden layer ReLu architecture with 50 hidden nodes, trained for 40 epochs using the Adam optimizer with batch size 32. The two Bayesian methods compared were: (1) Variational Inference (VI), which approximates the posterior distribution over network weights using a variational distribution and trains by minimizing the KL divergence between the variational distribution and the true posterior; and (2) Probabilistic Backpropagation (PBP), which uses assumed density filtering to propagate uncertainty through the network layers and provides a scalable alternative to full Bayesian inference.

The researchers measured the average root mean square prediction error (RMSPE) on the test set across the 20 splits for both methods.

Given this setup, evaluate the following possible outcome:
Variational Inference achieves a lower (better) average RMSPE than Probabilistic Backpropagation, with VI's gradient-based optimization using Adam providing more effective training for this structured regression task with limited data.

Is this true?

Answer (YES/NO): NO